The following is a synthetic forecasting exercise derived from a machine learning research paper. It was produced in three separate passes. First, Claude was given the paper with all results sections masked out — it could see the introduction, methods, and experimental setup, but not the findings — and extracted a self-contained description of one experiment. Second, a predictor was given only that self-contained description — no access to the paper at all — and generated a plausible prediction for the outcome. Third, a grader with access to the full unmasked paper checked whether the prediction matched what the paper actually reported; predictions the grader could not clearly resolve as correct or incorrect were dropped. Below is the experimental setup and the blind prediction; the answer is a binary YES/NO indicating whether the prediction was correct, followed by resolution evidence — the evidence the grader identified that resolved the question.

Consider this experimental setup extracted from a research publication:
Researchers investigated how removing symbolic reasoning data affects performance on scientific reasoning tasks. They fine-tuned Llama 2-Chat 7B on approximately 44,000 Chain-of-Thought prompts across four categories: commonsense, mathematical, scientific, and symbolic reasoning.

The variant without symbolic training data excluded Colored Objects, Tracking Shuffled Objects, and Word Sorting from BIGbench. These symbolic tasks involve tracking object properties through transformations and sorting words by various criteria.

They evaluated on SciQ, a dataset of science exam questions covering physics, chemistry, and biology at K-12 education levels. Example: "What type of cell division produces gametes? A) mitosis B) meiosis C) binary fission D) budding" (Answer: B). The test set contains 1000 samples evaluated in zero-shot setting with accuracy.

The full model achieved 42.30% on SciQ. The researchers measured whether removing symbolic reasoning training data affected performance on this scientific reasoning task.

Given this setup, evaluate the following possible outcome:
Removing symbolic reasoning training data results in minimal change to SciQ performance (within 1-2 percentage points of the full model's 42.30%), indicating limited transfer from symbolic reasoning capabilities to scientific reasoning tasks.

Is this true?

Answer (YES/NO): YES